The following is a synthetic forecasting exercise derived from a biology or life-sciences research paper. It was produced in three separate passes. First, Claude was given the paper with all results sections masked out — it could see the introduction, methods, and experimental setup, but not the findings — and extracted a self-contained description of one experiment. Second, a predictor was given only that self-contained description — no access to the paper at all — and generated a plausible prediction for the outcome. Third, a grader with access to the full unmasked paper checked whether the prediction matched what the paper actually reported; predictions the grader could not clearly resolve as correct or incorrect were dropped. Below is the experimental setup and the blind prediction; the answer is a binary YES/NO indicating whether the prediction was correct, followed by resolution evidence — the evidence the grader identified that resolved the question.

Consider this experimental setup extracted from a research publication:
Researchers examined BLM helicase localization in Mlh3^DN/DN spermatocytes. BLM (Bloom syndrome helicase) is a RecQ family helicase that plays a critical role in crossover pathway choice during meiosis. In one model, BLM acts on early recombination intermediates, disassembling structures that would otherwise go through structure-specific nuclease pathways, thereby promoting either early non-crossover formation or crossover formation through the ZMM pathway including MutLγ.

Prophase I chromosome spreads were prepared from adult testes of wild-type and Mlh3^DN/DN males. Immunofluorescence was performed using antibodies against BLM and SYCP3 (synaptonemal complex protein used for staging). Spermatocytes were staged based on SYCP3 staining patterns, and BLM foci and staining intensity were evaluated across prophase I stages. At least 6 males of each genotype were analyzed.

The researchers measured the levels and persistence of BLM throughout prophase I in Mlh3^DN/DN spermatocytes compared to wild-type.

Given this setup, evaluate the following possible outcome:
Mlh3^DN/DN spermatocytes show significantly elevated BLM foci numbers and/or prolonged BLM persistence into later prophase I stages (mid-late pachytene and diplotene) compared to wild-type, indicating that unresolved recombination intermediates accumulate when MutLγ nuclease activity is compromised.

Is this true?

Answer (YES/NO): YES